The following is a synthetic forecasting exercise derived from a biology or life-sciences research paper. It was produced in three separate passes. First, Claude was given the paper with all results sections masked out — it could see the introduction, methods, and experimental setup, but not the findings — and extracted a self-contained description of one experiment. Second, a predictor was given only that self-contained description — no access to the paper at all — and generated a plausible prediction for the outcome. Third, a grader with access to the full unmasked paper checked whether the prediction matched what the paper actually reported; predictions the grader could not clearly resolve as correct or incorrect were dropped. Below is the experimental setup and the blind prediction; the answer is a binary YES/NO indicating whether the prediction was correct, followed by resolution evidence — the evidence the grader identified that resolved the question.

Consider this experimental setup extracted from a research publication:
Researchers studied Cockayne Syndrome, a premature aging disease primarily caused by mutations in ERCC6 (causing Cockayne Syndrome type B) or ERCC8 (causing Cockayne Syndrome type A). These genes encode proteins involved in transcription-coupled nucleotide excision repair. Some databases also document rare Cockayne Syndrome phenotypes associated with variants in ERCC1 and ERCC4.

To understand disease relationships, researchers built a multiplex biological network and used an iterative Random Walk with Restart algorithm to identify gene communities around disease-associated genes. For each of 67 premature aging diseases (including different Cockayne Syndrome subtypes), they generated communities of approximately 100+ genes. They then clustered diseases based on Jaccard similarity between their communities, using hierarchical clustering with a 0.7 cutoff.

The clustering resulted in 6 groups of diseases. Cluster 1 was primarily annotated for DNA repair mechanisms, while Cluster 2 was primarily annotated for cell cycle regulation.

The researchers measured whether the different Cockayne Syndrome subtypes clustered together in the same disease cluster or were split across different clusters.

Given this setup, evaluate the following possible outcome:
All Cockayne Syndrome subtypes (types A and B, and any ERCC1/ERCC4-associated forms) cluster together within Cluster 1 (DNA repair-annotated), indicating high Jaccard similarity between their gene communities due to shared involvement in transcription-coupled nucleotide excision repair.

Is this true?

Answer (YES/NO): NO